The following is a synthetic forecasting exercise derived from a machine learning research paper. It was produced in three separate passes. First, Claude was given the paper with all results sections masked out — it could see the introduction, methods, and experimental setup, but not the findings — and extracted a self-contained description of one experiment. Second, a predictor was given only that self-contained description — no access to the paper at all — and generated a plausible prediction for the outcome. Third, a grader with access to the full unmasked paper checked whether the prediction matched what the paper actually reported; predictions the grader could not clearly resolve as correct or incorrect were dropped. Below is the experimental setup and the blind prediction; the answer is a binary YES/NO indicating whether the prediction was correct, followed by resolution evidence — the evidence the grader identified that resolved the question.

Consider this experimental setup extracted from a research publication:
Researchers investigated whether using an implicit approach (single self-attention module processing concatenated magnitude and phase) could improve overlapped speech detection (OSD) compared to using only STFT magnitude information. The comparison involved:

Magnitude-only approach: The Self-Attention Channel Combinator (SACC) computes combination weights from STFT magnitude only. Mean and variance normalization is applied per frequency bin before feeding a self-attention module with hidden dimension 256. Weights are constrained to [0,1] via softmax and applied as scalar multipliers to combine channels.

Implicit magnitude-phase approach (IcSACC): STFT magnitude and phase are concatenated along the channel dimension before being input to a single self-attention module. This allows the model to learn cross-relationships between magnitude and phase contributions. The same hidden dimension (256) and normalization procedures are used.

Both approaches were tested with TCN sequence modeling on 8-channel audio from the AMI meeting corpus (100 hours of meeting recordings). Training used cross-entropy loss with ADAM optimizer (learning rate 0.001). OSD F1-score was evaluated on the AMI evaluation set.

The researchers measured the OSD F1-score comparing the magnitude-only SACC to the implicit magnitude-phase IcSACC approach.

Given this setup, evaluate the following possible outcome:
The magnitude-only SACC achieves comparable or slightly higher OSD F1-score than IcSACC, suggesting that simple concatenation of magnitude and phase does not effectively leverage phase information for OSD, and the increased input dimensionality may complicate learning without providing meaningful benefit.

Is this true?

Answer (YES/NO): YES